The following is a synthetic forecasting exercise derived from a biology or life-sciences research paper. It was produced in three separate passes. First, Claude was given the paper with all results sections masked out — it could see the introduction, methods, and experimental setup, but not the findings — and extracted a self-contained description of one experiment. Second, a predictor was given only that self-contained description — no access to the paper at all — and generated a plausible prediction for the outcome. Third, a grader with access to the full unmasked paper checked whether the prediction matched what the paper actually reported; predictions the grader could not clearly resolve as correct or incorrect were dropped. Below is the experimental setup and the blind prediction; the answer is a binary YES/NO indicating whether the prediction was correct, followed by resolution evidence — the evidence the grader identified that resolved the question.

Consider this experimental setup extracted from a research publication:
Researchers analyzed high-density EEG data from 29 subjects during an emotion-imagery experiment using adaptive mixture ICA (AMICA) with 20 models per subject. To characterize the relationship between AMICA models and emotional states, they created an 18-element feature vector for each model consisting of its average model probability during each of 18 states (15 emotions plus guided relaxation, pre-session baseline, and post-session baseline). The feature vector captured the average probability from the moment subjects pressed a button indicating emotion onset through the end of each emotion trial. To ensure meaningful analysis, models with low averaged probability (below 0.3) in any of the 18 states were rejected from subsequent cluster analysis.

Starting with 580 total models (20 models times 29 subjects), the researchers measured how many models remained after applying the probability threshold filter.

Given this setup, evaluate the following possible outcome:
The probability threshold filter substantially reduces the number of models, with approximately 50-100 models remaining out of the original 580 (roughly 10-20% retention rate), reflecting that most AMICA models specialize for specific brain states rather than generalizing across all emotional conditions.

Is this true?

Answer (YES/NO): NO